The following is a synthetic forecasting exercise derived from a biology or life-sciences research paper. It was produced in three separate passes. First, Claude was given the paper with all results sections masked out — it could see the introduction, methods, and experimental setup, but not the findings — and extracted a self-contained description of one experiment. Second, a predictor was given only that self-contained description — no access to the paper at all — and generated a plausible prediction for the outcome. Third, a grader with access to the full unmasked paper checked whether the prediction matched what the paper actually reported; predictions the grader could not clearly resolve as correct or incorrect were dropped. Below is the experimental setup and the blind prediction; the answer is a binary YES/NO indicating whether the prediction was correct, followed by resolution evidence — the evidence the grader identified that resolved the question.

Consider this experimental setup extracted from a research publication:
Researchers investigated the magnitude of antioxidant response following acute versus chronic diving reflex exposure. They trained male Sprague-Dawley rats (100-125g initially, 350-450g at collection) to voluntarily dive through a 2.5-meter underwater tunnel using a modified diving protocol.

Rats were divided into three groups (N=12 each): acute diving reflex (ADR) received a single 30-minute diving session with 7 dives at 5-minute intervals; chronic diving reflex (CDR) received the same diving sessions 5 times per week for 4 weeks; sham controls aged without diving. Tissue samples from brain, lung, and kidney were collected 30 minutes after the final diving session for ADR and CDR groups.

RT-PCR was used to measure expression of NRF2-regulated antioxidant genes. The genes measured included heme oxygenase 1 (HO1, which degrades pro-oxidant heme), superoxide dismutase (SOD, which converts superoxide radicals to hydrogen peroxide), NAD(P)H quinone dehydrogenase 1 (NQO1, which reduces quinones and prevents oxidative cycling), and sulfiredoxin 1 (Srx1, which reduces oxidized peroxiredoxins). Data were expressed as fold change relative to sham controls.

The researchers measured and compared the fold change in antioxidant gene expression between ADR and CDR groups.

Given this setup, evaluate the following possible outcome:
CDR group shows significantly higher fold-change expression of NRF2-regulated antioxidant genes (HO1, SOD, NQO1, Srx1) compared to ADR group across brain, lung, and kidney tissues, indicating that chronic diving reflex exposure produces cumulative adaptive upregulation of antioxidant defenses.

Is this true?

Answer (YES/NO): NO